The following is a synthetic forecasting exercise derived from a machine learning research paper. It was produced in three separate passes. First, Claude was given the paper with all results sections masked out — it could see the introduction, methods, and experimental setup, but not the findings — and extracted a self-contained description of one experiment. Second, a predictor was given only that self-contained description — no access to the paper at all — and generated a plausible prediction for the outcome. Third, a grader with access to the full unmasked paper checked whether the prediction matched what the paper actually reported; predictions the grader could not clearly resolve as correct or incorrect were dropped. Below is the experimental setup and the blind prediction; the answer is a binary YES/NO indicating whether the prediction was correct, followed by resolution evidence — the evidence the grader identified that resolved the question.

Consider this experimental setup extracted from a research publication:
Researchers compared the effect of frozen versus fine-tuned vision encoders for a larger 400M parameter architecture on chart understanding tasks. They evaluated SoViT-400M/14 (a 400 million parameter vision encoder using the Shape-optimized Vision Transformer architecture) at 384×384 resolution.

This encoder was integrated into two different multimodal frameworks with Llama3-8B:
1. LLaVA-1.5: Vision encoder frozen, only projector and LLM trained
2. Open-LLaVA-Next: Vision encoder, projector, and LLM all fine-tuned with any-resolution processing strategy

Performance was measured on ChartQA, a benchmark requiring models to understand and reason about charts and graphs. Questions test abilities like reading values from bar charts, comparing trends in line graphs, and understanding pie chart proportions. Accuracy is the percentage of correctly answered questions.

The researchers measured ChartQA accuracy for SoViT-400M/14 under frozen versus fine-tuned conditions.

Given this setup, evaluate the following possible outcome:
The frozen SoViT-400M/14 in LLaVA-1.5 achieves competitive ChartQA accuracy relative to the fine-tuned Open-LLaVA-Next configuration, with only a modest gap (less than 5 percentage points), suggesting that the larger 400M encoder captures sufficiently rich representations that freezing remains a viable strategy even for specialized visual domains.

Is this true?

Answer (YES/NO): NO